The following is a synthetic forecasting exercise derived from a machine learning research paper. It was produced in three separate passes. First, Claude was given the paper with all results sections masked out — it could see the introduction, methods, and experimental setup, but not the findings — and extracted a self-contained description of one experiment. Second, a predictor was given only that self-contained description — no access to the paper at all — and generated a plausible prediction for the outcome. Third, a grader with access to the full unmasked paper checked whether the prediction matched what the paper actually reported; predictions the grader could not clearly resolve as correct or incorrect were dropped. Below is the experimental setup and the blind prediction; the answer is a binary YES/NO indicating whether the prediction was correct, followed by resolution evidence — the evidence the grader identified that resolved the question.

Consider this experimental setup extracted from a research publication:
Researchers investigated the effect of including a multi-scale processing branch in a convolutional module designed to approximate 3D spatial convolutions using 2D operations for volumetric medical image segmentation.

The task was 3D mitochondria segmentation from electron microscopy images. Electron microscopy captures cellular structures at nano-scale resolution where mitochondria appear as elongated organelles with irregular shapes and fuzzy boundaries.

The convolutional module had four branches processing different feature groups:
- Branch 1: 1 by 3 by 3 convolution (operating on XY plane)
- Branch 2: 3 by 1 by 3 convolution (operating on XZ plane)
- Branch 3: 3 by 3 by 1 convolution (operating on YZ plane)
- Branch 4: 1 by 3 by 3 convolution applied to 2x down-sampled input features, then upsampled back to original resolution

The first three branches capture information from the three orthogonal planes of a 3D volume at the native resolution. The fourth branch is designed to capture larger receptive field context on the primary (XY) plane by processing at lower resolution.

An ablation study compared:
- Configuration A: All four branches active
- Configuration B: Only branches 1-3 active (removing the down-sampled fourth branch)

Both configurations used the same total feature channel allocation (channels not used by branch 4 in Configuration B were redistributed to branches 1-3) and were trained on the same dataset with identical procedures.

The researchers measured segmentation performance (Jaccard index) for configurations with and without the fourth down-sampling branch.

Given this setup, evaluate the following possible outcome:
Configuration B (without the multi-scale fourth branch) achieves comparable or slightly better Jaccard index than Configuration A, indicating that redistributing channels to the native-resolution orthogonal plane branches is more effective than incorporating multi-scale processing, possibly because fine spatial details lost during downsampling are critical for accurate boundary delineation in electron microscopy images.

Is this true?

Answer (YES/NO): NO